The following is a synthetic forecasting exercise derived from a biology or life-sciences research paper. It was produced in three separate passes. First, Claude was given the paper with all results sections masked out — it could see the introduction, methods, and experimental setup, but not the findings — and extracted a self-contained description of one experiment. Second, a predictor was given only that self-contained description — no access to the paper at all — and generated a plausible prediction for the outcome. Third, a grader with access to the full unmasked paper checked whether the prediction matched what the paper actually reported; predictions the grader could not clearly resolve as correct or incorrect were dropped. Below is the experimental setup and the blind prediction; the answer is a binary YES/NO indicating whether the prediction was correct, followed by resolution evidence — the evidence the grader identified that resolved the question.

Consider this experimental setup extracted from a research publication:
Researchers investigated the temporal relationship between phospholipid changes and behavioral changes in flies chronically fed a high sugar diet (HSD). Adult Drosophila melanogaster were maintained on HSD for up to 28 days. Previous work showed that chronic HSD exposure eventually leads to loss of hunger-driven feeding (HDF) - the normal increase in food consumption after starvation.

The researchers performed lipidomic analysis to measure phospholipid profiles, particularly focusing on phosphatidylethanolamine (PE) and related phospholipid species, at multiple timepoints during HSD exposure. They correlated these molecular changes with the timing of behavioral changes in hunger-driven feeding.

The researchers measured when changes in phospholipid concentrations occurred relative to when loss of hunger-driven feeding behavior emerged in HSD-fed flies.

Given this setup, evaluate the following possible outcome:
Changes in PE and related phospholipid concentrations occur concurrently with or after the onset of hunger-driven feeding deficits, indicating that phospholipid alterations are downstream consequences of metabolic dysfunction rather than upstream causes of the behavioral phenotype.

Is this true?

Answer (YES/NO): NO